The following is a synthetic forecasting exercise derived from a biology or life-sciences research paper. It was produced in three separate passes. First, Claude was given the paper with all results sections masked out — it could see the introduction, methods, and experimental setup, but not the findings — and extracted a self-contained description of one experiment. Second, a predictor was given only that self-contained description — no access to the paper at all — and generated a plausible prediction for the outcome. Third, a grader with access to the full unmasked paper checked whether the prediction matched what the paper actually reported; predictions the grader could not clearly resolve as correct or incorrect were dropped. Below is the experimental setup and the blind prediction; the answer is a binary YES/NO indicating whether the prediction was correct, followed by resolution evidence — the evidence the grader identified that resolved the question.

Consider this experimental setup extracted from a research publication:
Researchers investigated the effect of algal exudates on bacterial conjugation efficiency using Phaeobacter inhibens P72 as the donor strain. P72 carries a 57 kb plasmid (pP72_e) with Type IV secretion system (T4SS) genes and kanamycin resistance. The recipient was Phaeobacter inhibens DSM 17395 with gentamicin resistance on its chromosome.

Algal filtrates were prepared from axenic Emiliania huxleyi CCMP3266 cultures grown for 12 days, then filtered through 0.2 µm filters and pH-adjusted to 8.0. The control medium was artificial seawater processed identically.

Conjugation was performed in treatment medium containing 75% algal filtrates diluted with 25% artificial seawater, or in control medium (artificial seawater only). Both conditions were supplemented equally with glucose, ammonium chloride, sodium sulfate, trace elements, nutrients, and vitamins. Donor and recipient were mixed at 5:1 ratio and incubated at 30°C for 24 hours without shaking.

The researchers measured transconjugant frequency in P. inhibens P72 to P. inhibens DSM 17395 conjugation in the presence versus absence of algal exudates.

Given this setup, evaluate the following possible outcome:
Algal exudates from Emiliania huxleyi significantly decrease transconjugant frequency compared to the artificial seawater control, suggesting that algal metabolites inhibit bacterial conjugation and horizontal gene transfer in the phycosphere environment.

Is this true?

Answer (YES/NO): NO